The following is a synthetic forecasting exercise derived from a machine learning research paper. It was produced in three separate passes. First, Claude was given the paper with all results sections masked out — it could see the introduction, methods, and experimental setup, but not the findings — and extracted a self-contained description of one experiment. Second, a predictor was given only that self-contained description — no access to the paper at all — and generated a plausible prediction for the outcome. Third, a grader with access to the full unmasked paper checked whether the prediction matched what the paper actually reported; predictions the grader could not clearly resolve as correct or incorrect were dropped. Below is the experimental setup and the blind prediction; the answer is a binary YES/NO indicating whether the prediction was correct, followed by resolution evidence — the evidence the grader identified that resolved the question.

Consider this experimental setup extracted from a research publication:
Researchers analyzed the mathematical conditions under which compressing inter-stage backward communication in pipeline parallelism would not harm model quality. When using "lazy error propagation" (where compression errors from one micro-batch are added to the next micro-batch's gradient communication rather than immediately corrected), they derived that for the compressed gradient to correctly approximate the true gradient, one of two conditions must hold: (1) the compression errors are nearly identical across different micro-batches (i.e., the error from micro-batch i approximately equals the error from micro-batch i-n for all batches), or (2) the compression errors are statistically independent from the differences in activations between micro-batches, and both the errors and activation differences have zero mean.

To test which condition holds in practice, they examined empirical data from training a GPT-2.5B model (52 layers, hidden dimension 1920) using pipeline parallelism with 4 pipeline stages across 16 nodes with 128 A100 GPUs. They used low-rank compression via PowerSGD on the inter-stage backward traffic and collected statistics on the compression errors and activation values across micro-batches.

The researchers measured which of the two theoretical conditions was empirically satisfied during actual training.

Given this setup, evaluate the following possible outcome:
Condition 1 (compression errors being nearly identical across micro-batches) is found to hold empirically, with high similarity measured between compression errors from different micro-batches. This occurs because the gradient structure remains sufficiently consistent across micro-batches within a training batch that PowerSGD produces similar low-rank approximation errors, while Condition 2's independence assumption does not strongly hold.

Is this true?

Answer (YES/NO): NO